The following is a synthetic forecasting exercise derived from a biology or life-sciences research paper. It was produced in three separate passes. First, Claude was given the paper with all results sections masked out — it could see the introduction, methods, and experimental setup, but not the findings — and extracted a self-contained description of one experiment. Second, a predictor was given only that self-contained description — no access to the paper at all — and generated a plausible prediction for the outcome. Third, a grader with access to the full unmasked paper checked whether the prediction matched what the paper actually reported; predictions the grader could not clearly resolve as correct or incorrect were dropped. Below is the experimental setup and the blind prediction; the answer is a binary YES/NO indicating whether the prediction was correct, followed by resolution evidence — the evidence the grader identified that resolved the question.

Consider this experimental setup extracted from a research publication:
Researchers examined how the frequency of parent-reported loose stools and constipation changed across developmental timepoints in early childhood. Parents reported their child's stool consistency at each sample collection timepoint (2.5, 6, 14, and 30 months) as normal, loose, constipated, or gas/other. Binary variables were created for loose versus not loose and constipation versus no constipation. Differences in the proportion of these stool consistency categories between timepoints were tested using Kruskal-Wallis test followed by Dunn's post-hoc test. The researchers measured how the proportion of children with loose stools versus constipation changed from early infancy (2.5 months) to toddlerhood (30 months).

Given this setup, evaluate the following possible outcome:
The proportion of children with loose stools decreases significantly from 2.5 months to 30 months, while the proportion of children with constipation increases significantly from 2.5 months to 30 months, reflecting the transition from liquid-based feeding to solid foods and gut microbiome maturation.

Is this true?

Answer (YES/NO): NO